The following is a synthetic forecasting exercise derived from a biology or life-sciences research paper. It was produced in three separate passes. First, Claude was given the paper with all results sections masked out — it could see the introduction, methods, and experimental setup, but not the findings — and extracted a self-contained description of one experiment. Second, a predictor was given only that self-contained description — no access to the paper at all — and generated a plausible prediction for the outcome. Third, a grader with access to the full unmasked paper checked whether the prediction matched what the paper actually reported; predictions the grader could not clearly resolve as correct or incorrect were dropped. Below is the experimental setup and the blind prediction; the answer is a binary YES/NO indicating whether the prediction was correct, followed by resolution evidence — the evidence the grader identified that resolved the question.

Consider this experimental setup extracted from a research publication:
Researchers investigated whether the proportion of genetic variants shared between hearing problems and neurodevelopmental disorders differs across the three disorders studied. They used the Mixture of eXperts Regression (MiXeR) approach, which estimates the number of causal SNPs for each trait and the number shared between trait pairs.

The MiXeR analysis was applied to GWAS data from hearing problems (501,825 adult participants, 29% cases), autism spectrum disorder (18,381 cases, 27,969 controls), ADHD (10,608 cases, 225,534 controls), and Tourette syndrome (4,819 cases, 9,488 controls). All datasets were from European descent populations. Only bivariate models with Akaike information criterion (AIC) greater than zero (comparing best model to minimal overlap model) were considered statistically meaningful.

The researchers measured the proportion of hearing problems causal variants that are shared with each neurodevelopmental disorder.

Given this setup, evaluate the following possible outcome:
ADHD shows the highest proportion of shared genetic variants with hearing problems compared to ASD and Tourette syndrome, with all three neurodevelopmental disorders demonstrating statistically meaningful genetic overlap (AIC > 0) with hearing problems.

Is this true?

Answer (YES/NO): NO